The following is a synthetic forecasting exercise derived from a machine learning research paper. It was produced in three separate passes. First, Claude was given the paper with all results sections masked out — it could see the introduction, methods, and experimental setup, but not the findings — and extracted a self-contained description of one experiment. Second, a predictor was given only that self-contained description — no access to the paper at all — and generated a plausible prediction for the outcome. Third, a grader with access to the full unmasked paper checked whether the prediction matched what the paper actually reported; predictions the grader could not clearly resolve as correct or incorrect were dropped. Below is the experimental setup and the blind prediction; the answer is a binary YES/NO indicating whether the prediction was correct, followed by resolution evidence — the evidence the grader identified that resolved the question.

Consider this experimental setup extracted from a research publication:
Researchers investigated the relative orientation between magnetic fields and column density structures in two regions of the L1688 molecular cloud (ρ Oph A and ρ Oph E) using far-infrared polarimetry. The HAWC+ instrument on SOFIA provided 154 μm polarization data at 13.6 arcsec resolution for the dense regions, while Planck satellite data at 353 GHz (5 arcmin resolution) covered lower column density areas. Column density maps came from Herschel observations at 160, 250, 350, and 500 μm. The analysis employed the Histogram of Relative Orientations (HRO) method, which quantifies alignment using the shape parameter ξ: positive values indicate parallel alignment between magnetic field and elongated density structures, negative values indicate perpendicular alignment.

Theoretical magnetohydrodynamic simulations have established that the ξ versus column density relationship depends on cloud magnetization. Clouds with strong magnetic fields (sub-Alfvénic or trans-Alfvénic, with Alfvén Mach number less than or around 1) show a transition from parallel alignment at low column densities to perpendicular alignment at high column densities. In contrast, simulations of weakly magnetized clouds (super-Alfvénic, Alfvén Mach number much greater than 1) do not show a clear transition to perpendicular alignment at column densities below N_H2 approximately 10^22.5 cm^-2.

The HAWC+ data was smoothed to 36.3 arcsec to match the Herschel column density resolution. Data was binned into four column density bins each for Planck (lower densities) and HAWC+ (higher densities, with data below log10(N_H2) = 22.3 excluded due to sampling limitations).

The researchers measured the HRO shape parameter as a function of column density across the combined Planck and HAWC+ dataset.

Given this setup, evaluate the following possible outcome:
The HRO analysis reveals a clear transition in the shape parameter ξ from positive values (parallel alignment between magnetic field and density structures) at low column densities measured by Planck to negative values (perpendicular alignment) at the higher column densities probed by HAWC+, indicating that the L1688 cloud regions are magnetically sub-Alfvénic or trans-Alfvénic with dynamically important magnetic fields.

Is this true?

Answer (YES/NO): YES